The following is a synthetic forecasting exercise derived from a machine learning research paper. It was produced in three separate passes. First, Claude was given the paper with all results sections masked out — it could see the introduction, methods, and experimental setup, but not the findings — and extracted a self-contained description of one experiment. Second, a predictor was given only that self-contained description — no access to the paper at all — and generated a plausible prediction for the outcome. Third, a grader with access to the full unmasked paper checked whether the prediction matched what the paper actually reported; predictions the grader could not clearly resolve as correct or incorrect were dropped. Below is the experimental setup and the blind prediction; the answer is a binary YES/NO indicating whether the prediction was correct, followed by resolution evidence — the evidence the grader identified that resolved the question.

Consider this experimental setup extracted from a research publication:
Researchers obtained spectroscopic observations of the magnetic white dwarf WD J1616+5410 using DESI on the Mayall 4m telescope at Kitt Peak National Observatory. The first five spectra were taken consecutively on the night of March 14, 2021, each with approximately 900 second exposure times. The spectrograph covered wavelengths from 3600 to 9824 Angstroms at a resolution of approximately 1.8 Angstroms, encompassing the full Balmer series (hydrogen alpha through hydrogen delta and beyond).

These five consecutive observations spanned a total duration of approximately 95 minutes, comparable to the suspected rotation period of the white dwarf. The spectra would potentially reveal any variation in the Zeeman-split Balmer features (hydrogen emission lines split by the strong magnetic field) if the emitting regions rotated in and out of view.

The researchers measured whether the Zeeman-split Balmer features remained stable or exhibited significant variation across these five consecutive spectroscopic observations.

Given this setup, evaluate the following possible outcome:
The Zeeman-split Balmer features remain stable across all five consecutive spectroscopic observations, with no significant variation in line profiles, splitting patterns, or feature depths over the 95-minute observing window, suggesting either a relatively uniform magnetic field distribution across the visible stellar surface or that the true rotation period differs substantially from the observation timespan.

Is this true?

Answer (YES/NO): NO